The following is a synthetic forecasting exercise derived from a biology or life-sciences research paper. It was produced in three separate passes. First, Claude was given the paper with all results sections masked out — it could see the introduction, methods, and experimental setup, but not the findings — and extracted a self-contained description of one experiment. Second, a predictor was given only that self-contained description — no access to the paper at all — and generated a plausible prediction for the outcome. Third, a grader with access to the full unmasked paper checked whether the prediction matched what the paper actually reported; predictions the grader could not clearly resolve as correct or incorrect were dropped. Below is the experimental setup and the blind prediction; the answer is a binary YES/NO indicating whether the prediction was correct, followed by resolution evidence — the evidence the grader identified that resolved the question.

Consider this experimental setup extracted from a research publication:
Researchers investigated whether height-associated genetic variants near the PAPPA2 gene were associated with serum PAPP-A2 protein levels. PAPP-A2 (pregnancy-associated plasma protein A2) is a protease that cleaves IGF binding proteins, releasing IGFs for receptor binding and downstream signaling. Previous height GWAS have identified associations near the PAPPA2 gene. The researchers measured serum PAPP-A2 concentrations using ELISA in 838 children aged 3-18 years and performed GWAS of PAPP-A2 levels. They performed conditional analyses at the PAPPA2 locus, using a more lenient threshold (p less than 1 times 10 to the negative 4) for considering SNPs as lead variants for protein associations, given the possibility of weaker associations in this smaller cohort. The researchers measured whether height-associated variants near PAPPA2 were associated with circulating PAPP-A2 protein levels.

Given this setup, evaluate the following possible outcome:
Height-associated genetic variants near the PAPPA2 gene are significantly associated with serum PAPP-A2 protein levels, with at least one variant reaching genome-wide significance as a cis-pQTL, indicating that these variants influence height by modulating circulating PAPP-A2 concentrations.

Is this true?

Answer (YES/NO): NO